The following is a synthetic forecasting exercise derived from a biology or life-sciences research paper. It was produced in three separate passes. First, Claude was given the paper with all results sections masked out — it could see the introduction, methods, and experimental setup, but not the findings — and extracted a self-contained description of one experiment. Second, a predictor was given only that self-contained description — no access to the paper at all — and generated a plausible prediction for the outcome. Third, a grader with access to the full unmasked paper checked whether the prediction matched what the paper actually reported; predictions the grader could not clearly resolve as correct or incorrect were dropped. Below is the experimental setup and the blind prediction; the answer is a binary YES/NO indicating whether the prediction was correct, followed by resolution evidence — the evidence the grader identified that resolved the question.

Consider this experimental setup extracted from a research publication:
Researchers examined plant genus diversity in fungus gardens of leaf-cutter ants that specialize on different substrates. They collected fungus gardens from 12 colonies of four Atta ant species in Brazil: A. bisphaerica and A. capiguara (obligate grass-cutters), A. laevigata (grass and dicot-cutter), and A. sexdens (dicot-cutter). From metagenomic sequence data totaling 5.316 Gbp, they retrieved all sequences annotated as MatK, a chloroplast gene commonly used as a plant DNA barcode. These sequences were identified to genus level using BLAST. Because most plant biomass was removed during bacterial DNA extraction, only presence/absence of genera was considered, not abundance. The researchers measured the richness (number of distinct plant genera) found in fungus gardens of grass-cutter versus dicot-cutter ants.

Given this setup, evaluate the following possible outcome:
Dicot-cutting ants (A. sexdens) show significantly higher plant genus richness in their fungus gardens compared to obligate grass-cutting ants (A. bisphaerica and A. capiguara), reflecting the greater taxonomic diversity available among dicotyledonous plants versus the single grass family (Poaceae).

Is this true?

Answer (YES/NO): YES